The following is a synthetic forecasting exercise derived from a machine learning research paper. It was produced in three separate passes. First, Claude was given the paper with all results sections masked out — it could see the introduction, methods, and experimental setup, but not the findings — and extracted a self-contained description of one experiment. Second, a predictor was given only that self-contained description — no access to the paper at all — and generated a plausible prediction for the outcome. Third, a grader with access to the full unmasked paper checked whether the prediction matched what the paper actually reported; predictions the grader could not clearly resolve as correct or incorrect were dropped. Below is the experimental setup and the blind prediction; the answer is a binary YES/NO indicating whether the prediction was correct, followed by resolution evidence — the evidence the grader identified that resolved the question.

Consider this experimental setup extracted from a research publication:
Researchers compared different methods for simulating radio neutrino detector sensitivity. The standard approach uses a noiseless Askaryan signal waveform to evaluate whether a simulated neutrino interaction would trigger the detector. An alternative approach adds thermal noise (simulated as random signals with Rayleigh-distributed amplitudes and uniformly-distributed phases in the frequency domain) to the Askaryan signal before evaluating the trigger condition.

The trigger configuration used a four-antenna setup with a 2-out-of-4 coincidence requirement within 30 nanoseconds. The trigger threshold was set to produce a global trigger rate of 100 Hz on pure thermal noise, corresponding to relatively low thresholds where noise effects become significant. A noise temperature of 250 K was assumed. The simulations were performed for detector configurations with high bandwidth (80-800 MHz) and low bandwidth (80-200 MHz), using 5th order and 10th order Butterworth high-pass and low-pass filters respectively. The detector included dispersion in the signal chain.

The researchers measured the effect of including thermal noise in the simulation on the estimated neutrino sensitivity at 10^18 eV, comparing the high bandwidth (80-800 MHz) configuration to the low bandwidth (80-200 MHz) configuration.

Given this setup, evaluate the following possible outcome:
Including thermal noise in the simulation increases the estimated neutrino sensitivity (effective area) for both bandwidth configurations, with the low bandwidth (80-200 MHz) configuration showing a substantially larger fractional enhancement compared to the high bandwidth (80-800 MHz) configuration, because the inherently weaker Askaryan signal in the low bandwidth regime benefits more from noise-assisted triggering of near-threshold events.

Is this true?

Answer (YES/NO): NO